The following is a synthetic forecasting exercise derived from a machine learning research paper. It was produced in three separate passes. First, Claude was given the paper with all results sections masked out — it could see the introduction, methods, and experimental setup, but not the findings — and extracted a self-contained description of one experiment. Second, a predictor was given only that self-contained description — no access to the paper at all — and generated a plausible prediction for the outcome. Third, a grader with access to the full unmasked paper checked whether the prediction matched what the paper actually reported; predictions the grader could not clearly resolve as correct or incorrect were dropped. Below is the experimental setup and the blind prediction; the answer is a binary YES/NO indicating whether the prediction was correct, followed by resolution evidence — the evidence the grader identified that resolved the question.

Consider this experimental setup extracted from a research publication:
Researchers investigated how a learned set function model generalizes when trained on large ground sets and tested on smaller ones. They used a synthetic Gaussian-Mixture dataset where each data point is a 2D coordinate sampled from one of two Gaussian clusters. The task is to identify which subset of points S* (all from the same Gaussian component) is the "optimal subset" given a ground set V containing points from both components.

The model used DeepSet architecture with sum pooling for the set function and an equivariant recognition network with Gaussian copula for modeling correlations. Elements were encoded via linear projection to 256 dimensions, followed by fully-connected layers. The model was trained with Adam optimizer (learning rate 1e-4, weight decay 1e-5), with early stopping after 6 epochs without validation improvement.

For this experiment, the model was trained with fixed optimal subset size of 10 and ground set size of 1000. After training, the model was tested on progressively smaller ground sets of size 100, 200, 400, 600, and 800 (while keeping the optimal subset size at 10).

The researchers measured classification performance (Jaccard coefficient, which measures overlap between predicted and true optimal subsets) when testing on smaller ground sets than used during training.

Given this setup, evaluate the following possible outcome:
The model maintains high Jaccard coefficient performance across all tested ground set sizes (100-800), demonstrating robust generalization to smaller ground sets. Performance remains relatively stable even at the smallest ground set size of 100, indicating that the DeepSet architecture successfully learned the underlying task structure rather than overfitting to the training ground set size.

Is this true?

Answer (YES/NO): NO